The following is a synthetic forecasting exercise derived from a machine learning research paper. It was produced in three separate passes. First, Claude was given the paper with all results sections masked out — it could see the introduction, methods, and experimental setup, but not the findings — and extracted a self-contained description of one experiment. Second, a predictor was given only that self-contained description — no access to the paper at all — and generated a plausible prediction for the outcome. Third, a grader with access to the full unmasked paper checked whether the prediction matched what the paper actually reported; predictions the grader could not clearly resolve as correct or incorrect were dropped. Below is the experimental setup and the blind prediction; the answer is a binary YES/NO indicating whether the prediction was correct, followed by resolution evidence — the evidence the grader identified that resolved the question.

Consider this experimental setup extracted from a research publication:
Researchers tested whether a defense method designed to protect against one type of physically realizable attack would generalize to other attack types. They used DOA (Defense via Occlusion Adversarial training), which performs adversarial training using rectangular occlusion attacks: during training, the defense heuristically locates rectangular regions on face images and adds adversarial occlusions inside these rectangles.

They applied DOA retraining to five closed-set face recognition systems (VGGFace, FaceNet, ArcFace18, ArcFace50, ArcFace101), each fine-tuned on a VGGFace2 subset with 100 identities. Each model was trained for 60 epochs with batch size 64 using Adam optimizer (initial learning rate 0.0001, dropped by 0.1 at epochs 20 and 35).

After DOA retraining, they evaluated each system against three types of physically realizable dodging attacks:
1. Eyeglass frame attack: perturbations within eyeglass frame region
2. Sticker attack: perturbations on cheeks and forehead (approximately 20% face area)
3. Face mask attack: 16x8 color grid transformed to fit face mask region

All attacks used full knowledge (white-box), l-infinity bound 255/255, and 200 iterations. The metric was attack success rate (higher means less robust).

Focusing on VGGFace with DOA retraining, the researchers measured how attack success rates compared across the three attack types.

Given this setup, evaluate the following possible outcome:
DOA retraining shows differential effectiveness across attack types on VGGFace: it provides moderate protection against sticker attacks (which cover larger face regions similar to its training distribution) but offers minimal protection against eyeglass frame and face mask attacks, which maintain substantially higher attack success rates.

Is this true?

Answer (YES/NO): NO